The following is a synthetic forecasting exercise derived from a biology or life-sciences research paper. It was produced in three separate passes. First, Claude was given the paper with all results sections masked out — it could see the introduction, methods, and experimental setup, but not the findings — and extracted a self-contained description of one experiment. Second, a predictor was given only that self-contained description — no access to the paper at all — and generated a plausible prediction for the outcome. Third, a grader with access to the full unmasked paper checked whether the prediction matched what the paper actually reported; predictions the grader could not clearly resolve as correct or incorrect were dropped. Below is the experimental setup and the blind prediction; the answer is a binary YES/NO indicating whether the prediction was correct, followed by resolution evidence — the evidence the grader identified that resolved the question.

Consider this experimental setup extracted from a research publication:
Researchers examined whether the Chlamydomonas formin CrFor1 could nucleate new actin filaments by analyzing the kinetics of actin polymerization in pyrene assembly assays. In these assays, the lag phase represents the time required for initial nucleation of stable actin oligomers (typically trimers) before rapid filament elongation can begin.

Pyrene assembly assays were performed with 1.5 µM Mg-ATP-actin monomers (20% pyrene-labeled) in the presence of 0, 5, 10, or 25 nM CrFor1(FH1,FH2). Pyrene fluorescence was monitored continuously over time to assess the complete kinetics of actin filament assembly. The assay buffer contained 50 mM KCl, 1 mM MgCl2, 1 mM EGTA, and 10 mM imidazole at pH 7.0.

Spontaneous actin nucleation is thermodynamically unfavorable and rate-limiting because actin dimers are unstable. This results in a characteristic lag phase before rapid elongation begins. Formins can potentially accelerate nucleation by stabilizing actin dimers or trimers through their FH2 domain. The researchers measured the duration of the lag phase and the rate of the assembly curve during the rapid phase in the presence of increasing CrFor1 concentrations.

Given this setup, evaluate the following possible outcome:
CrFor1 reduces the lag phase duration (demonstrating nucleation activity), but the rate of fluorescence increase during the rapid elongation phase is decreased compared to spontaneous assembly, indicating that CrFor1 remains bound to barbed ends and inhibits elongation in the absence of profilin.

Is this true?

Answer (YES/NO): NO